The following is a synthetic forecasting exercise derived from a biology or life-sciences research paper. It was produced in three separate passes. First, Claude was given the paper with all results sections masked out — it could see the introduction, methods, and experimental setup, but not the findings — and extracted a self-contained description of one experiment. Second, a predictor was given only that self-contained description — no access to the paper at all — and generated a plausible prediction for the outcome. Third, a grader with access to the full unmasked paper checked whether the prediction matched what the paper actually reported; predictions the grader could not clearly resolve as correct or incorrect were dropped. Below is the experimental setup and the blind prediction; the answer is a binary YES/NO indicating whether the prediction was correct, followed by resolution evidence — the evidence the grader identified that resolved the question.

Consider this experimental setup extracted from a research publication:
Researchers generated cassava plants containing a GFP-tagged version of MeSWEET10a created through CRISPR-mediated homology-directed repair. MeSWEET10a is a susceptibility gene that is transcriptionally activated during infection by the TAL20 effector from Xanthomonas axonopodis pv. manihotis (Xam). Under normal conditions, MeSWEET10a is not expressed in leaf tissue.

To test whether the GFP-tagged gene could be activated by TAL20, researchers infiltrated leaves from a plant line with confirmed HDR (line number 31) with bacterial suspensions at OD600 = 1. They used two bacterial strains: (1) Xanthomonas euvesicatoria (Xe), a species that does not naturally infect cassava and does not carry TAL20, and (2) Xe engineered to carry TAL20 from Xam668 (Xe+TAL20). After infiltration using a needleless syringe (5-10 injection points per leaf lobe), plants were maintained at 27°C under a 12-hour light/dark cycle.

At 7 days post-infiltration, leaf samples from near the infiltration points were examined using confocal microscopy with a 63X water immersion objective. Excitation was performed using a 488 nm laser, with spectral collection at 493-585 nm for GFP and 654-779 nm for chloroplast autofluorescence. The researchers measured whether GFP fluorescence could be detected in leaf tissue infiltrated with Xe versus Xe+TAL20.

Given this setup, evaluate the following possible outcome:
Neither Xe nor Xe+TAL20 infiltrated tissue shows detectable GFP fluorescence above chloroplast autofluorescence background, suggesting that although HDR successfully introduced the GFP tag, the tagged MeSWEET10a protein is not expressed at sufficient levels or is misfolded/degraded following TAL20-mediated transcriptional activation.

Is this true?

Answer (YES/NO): NO